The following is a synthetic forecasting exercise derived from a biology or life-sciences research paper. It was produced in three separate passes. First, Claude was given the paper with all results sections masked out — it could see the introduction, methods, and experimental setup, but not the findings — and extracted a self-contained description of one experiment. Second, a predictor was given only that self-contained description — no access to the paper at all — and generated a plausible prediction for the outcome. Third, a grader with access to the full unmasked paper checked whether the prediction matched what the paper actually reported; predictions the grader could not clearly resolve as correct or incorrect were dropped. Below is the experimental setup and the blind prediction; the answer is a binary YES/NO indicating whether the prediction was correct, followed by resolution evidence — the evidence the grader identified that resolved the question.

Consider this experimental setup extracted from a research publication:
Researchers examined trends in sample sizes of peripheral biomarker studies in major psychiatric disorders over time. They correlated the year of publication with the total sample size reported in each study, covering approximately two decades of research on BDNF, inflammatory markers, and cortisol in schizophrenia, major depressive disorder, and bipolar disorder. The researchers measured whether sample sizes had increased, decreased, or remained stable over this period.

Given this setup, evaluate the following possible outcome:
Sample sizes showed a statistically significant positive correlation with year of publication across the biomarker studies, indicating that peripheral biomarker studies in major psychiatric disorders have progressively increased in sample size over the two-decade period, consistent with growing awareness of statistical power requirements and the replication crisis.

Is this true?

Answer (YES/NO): YES